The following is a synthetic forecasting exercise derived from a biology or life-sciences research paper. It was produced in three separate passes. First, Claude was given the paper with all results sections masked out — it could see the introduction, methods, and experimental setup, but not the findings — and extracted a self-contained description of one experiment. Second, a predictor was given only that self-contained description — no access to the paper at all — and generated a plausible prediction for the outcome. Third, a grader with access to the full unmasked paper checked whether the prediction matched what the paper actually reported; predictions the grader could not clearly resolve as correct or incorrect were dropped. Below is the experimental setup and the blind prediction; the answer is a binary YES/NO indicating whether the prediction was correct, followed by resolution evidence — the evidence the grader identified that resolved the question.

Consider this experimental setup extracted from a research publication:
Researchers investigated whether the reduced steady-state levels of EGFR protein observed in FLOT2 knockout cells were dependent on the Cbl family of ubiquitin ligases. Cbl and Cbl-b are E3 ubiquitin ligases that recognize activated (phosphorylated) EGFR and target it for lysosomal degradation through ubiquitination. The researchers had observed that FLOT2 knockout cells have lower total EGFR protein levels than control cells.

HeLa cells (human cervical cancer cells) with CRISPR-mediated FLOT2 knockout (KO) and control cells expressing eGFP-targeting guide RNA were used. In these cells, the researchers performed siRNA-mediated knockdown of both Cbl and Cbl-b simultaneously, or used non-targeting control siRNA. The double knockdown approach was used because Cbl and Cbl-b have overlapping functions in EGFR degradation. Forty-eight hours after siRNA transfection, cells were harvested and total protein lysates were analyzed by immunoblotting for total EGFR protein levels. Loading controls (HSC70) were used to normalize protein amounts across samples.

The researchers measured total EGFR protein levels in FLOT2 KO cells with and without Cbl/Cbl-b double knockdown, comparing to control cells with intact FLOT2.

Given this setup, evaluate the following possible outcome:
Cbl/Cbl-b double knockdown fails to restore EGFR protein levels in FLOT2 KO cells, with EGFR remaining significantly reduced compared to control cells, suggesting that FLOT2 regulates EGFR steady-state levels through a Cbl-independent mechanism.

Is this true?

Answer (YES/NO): NO